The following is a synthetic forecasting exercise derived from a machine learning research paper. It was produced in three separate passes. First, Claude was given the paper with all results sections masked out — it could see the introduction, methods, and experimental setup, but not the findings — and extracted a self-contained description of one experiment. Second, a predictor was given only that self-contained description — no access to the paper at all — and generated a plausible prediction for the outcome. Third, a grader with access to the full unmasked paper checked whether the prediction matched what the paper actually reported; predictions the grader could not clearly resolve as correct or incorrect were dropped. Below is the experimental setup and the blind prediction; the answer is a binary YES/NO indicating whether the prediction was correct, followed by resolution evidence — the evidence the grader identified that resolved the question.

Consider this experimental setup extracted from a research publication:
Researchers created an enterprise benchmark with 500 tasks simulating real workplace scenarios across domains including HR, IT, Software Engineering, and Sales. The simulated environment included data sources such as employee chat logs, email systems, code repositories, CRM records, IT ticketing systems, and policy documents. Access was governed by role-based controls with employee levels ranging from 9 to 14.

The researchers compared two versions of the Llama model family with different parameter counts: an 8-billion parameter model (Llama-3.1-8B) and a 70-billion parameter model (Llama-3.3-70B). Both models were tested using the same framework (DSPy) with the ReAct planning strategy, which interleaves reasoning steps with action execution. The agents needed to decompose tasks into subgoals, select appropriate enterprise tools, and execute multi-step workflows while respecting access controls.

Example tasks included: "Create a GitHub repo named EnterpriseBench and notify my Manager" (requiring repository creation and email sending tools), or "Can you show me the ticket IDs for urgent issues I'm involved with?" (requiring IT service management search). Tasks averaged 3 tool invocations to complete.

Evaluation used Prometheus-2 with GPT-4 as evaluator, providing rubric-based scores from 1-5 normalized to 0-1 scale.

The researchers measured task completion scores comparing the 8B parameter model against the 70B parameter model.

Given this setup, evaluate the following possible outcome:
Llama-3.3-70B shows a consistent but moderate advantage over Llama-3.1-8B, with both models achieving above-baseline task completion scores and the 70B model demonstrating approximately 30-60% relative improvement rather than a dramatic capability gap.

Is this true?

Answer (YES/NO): NO